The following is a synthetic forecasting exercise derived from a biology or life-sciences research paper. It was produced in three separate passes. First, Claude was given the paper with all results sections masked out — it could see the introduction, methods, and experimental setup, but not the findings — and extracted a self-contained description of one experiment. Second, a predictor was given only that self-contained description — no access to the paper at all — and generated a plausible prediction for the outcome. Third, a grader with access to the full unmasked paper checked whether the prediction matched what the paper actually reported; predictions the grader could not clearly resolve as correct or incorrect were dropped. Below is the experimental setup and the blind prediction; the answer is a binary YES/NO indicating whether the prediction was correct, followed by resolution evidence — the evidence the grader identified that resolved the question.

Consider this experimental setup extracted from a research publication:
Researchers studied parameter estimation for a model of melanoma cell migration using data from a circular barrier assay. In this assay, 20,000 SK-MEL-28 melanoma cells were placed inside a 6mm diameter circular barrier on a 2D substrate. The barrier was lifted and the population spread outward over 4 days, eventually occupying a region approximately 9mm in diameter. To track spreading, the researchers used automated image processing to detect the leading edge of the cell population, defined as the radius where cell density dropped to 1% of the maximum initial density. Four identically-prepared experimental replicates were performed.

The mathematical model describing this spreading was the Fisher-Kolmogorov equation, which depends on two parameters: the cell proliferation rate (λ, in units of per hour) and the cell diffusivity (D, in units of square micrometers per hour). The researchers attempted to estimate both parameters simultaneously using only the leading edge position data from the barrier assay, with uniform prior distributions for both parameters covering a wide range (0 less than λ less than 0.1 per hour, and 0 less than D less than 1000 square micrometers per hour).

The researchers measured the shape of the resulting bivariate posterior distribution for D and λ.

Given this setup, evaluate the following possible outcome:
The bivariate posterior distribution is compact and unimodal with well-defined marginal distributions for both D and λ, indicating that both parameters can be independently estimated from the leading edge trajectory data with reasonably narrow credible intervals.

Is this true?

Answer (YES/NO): NO